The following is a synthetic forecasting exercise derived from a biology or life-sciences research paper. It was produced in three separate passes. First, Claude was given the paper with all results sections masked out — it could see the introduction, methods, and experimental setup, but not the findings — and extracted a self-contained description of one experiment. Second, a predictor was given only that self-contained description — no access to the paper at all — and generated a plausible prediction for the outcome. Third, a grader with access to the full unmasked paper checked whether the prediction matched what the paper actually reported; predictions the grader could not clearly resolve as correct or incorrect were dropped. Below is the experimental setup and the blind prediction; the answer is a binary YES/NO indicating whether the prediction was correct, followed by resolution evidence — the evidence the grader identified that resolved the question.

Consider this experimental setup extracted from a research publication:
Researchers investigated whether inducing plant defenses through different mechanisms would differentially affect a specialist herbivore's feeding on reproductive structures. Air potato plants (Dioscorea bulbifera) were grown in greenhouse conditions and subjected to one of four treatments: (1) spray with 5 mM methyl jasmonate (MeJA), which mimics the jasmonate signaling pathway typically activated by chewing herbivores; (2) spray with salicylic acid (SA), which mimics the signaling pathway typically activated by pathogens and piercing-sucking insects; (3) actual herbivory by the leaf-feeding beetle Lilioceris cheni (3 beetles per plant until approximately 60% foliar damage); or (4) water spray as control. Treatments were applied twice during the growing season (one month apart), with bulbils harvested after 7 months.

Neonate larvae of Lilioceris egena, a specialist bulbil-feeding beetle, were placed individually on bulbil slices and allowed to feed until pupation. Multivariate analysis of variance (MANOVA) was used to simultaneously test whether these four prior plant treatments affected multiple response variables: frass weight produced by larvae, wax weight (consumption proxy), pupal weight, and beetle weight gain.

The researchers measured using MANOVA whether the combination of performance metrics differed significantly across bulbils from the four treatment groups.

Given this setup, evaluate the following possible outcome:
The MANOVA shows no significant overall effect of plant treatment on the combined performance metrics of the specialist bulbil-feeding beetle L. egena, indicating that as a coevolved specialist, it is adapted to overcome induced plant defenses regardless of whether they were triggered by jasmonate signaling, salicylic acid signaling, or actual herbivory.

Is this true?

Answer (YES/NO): NO